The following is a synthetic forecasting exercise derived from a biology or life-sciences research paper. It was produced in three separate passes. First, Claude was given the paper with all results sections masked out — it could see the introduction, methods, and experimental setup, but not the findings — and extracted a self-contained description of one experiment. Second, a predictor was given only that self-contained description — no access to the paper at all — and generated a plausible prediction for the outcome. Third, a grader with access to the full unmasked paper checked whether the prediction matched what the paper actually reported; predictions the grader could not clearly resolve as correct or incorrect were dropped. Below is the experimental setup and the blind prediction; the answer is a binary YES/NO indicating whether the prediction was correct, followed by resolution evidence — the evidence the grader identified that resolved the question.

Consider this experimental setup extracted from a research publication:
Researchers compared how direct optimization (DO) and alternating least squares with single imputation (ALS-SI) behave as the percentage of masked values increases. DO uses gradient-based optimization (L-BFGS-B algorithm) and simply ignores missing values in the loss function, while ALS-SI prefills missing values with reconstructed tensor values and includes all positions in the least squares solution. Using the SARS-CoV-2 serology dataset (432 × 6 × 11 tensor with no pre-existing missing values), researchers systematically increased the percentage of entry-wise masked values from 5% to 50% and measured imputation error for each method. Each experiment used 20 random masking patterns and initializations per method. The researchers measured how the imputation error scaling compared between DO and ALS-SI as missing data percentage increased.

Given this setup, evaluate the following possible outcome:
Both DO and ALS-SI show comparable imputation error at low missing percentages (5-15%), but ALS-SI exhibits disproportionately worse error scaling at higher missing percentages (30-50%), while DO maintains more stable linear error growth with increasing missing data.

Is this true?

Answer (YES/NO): NO